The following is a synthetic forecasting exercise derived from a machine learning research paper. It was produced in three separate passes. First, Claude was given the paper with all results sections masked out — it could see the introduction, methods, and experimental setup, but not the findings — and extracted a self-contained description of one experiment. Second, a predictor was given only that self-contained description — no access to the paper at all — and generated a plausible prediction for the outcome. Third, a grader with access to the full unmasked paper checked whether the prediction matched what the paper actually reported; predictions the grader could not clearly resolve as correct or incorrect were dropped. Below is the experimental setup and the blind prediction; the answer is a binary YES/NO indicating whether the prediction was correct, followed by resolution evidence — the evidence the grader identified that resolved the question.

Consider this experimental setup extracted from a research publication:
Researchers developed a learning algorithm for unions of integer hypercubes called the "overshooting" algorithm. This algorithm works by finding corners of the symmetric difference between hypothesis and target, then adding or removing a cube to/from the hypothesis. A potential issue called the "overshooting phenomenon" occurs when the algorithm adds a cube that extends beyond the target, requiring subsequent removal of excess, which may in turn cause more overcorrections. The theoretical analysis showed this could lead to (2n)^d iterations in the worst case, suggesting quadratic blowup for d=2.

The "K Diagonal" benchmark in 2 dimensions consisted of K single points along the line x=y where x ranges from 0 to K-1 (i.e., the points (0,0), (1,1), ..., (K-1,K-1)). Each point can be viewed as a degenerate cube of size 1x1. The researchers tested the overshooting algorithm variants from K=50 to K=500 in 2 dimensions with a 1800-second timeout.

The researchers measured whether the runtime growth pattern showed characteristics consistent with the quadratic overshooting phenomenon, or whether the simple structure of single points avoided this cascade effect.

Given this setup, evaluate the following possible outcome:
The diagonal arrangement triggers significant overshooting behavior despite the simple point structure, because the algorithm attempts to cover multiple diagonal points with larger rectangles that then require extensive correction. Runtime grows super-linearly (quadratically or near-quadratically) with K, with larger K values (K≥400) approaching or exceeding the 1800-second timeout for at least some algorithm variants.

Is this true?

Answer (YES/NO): NO